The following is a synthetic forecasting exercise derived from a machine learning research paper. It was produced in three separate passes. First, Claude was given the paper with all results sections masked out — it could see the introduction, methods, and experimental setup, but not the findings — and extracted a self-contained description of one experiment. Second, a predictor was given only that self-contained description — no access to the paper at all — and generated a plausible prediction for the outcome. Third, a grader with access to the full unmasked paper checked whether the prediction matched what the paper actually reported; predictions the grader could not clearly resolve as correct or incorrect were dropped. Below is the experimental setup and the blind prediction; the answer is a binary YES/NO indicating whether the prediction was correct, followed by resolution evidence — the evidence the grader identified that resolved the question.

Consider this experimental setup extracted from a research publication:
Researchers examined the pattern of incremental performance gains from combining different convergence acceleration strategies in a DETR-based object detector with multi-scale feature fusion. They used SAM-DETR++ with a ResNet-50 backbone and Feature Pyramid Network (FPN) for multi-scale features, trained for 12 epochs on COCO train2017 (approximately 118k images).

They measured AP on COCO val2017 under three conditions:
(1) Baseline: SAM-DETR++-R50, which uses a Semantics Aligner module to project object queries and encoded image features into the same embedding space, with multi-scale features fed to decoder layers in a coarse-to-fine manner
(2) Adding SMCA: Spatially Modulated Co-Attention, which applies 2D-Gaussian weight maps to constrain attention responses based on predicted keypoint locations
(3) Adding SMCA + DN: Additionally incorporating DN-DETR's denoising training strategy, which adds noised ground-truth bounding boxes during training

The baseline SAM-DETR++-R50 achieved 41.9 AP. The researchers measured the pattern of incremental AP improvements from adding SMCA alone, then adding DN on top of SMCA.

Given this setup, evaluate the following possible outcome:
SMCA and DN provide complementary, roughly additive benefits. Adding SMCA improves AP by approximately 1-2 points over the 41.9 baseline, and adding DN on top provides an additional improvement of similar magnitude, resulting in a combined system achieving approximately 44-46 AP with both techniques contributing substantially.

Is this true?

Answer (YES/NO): YES